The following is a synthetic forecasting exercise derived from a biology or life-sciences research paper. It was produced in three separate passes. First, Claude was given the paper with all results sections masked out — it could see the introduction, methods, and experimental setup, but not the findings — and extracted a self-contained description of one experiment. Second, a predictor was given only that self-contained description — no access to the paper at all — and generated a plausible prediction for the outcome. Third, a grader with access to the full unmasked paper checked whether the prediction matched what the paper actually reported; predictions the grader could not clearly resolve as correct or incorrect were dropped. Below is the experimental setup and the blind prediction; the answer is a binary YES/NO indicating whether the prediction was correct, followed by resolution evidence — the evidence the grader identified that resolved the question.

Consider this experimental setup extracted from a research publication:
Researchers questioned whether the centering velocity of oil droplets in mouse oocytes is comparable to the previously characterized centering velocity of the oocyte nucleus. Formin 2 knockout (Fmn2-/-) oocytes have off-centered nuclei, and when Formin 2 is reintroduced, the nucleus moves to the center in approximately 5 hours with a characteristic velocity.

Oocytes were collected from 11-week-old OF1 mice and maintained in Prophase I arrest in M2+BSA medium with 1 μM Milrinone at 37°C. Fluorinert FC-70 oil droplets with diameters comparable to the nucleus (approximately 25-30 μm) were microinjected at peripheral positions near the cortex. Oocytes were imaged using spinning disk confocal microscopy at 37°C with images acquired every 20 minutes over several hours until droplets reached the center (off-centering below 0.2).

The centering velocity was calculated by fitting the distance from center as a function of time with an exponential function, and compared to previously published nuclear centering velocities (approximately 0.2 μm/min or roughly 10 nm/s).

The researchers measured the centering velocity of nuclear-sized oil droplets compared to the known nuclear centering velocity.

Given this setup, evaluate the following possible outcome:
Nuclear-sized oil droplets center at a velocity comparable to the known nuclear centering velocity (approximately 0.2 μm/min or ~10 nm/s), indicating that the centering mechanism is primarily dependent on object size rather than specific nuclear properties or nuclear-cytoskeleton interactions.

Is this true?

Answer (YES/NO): YES